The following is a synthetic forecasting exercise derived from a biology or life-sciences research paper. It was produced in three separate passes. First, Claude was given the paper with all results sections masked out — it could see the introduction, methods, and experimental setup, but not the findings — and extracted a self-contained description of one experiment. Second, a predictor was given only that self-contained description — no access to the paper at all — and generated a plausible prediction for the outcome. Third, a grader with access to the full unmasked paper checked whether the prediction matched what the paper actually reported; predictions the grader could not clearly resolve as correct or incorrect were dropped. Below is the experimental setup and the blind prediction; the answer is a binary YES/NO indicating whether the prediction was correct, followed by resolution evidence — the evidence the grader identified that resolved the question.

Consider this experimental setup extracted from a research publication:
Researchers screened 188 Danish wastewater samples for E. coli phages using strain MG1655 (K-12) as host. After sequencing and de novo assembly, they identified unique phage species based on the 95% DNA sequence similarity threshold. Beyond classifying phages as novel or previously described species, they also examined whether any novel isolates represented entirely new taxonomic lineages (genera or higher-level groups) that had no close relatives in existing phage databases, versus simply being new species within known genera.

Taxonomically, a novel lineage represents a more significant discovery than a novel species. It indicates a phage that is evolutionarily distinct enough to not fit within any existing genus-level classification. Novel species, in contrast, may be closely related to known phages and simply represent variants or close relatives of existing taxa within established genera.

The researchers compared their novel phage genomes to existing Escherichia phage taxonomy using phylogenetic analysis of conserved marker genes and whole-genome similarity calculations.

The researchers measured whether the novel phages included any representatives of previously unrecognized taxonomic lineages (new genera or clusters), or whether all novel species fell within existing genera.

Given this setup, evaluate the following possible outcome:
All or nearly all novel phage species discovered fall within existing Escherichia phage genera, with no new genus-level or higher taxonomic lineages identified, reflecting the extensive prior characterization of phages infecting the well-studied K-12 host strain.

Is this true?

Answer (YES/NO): NO